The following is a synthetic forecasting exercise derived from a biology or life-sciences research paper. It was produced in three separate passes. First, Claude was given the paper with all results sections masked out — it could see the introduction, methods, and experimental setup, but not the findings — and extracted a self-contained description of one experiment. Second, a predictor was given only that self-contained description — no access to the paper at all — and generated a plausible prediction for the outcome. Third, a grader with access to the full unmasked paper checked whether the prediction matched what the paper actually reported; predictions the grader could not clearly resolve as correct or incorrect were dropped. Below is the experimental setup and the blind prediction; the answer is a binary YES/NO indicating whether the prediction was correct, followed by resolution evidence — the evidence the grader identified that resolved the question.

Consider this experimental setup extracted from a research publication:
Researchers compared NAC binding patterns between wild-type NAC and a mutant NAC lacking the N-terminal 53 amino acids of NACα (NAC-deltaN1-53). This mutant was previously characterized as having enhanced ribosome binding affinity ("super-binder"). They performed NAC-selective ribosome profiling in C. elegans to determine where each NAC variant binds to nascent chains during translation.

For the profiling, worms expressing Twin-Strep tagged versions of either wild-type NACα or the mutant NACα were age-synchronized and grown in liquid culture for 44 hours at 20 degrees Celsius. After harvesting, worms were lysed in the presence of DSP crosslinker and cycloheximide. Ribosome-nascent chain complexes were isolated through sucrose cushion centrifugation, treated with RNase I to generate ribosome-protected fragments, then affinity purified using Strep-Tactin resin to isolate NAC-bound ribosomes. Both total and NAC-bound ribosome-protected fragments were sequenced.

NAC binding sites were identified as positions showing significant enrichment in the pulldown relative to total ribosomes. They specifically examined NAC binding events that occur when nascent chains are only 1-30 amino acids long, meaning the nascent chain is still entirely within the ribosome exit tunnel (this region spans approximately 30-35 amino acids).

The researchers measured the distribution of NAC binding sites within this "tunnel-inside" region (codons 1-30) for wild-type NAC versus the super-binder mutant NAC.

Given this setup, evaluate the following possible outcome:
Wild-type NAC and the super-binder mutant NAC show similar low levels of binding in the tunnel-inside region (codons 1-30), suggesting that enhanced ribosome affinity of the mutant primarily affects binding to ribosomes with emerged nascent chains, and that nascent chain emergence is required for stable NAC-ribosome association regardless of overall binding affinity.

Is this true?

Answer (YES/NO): NO